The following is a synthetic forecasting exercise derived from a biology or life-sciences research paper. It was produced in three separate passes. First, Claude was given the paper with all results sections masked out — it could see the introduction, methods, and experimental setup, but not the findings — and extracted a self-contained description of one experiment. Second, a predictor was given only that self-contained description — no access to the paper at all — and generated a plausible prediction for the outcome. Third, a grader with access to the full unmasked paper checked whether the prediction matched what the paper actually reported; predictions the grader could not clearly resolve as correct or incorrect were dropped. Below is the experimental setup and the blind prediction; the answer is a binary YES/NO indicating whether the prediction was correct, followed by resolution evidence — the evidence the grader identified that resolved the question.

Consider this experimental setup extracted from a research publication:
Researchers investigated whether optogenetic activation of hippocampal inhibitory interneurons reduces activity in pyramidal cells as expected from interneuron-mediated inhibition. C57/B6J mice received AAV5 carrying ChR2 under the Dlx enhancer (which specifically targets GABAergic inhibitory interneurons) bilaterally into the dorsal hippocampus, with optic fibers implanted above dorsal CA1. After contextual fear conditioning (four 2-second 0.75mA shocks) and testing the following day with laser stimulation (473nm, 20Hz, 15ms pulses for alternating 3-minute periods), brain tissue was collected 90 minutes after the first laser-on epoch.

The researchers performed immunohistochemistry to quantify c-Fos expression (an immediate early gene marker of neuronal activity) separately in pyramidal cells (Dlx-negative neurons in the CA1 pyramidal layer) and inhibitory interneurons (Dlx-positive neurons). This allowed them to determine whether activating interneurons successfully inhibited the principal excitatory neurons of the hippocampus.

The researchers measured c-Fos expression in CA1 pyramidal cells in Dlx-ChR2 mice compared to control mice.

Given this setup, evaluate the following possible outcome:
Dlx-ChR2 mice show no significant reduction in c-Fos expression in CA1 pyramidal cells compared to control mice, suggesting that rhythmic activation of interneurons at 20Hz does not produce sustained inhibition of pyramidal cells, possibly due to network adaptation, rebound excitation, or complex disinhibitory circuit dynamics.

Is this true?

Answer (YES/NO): NO